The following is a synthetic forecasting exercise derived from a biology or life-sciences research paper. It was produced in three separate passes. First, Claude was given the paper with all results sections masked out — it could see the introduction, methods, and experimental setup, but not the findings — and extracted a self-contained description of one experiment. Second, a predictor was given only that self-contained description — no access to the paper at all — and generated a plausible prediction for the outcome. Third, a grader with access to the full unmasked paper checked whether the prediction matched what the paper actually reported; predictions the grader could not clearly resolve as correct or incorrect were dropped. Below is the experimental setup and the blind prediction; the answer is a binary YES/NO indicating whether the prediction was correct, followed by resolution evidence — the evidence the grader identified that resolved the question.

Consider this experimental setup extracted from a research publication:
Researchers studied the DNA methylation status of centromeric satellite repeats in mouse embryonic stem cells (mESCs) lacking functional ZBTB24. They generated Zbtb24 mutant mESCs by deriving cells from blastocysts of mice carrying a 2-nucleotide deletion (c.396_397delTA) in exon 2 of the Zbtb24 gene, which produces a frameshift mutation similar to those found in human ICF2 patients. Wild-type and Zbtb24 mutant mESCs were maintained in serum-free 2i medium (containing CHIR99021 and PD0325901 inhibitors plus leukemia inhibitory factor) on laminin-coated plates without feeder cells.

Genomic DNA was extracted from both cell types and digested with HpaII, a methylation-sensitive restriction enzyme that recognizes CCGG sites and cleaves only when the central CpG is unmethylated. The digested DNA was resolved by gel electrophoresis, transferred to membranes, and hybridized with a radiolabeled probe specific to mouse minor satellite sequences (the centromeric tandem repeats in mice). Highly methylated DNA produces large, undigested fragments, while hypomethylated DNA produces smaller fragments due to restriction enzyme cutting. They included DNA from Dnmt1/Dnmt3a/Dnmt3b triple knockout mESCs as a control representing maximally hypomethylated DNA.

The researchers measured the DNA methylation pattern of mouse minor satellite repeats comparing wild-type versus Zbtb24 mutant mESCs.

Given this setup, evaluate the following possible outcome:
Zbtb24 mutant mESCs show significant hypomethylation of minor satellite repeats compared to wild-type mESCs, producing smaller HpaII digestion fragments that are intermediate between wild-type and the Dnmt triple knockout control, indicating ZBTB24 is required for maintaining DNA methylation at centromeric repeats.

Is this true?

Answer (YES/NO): YES